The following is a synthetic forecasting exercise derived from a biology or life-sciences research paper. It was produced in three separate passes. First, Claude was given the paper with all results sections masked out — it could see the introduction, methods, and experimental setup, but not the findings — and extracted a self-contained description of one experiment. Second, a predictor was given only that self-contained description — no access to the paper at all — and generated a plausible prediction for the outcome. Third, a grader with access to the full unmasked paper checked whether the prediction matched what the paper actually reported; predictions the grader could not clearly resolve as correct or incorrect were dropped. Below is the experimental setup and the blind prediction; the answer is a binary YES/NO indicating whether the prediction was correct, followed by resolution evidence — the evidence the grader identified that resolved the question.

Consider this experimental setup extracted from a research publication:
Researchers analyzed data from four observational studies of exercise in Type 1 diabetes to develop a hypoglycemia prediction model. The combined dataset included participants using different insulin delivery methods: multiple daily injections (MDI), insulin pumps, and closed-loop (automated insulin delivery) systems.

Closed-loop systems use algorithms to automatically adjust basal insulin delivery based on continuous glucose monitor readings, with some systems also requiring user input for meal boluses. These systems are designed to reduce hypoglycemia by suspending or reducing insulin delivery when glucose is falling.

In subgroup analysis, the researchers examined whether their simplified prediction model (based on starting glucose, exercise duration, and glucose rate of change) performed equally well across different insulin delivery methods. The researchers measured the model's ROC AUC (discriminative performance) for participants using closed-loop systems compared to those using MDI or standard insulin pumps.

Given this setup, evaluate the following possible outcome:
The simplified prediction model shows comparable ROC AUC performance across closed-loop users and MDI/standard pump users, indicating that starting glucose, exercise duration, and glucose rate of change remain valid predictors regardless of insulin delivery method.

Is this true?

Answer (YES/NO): YES